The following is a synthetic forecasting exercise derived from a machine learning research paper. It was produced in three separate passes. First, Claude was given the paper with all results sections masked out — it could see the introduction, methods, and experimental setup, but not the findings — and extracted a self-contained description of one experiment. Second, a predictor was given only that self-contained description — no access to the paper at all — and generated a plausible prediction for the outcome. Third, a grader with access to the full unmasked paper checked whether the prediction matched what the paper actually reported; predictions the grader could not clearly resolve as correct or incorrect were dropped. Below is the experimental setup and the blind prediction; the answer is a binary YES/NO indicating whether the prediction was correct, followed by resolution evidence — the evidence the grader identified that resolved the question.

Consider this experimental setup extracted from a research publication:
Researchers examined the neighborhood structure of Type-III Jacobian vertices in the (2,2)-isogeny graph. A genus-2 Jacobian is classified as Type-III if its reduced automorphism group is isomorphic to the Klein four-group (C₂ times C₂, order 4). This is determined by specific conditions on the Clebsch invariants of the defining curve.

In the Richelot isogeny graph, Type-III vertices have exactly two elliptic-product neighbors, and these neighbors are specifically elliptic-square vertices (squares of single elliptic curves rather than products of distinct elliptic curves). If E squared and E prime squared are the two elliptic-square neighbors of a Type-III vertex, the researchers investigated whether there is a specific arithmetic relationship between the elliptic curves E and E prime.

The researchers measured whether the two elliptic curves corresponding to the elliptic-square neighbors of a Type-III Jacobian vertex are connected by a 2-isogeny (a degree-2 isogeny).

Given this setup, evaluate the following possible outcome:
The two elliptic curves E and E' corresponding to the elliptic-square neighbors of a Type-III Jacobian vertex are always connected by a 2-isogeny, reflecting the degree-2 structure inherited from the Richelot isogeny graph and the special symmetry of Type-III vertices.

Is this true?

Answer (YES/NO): YES